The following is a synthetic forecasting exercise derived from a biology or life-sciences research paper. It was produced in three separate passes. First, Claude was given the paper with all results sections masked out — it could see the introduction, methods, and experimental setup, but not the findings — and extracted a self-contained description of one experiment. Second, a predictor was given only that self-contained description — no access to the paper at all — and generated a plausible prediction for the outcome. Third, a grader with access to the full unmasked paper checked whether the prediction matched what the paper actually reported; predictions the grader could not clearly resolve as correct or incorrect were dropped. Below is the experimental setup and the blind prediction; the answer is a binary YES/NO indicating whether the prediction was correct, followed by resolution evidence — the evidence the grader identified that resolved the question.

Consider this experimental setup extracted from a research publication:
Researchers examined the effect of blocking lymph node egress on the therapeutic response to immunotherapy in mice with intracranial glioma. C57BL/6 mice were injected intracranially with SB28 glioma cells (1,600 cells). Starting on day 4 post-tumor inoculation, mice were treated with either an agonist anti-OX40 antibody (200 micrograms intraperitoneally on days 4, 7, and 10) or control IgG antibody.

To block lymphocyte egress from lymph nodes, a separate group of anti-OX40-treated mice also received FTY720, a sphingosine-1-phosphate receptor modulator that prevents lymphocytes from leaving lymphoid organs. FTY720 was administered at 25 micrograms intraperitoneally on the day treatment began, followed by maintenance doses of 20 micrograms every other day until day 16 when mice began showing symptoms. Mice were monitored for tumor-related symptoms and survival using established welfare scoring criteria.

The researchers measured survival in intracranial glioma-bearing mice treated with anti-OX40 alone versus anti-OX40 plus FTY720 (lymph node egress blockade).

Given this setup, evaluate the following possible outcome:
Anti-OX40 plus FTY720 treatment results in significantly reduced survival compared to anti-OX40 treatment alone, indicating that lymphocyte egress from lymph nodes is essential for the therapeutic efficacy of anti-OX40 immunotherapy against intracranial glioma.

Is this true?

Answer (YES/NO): YES